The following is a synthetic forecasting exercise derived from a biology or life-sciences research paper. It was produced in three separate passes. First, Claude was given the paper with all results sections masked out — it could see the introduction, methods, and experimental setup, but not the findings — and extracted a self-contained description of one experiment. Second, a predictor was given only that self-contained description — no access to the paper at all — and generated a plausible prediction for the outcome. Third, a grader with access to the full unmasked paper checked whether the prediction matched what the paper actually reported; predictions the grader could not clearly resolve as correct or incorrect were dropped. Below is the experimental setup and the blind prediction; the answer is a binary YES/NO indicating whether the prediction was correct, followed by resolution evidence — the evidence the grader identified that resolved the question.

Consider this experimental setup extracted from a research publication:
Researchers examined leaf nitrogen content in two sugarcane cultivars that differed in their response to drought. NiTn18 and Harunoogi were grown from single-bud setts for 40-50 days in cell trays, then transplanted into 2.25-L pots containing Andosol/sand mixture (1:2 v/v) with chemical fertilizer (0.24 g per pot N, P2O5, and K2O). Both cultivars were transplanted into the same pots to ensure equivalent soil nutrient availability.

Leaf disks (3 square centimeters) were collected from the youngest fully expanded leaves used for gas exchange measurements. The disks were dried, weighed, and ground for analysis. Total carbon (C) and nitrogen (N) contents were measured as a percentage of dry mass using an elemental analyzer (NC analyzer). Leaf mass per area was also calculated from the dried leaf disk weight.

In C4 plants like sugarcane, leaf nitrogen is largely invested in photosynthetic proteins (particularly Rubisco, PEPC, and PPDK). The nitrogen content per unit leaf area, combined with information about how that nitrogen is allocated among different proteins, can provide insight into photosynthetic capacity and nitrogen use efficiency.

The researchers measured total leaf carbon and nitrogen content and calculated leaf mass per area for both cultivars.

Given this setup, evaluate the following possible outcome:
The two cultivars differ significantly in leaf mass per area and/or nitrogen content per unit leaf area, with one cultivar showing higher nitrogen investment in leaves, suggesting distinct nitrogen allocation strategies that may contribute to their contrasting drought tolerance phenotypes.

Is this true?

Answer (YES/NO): YES